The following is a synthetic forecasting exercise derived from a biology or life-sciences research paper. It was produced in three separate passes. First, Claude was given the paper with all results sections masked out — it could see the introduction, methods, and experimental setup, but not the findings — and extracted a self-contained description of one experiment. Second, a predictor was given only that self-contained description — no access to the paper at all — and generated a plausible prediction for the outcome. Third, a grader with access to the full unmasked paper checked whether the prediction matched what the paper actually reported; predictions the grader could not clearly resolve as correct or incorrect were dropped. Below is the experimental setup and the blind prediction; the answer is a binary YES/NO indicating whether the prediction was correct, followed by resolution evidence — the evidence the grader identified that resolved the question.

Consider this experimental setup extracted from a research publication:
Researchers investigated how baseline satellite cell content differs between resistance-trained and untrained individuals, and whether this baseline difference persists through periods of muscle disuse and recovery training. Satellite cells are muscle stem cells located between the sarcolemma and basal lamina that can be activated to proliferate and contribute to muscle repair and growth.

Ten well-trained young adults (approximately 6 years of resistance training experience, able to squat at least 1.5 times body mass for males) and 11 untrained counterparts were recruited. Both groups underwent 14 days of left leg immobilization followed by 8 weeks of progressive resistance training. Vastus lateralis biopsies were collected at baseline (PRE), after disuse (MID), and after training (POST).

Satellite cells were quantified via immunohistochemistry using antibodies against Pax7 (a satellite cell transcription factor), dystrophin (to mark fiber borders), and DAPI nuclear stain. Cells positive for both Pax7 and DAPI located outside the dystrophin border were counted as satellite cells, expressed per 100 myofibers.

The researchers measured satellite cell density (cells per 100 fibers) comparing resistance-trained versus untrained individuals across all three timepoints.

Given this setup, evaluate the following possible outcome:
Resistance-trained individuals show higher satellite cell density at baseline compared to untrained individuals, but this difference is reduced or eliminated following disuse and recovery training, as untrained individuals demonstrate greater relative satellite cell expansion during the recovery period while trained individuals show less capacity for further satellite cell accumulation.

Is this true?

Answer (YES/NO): NO